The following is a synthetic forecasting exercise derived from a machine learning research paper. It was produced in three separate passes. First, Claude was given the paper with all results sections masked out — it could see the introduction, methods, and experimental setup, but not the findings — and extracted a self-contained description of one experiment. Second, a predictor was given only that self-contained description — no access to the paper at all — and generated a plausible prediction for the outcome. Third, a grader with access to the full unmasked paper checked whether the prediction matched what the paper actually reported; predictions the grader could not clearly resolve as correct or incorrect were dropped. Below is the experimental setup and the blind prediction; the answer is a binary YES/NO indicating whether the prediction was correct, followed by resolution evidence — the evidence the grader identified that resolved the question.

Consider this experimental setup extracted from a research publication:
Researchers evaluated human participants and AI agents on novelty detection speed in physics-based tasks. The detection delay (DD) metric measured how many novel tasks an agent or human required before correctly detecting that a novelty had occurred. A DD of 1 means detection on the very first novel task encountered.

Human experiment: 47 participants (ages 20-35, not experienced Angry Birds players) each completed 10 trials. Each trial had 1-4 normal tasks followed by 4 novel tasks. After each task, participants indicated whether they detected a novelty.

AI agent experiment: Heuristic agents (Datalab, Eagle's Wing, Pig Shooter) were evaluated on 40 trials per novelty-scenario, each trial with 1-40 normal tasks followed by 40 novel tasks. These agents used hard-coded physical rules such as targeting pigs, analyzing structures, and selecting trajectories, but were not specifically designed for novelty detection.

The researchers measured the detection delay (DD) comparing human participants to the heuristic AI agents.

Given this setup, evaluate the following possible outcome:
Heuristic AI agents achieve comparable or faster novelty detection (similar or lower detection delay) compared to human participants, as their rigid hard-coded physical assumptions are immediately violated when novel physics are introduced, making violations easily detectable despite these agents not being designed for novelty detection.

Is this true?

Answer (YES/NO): NO